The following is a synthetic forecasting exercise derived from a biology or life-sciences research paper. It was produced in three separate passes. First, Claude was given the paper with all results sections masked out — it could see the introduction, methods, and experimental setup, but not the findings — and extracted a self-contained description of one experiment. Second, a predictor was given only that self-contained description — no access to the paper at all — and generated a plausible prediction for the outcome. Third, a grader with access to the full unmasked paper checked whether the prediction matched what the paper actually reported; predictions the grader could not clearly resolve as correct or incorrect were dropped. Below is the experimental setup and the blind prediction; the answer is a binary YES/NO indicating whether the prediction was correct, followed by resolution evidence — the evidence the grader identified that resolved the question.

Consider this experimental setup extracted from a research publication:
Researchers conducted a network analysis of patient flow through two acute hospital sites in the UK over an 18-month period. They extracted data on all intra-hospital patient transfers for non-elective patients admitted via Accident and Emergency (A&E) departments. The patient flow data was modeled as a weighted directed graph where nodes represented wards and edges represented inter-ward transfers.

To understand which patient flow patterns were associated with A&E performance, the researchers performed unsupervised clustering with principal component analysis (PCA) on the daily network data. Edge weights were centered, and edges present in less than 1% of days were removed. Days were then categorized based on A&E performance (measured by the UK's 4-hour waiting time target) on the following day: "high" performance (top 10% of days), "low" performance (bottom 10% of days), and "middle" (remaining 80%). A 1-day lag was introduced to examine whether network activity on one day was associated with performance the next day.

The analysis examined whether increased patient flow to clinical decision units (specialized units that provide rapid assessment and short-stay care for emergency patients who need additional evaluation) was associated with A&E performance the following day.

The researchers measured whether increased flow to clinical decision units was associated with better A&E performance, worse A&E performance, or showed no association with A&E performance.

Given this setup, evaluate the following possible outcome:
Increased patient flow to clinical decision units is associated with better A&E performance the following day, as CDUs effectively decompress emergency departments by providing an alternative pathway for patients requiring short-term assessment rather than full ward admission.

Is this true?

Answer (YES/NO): YES